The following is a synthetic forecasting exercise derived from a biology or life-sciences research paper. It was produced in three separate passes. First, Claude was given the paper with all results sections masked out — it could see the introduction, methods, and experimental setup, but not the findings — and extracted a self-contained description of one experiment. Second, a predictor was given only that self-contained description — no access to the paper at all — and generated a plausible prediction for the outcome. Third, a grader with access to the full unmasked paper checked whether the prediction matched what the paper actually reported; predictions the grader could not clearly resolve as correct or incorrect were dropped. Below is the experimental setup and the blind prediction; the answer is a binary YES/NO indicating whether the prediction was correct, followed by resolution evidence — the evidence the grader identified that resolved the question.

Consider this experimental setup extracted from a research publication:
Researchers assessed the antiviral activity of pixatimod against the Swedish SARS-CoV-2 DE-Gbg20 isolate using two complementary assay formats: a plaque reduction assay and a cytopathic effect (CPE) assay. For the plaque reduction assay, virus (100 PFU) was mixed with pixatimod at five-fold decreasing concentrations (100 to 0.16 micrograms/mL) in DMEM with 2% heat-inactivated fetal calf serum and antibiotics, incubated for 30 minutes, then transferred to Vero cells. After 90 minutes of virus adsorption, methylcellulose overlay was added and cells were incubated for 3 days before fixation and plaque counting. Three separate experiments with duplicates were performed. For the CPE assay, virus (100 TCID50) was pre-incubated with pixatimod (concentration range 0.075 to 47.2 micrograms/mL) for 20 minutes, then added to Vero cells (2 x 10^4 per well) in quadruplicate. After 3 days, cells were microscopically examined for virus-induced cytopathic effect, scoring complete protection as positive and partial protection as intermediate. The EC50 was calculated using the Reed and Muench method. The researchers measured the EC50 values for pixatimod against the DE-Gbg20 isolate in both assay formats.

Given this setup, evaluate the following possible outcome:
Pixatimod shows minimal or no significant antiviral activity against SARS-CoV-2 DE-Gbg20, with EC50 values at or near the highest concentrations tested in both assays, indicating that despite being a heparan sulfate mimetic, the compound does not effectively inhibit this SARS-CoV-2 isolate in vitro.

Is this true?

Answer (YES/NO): NO